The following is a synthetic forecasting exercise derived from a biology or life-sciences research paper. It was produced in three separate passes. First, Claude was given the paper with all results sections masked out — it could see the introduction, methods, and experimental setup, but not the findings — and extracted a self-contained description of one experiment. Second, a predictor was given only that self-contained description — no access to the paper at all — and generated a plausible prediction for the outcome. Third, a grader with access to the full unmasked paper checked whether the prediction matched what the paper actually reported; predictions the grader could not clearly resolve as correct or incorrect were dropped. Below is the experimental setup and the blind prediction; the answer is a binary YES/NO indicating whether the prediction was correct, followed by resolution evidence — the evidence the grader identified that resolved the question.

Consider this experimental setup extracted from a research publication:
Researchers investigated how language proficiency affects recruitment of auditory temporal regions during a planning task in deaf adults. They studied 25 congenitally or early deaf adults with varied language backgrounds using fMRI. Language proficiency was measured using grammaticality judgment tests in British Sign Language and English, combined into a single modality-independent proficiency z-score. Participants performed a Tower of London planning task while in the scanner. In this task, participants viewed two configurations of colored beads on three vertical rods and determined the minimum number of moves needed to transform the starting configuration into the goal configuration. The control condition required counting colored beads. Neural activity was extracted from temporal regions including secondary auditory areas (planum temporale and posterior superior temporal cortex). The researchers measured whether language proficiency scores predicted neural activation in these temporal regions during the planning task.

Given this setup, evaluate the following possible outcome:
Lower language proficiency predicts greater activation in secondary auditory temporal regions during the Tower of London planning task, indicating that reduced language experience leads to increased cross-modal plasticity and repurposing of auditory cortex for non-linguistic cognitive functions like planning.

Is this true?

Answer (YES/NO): NO